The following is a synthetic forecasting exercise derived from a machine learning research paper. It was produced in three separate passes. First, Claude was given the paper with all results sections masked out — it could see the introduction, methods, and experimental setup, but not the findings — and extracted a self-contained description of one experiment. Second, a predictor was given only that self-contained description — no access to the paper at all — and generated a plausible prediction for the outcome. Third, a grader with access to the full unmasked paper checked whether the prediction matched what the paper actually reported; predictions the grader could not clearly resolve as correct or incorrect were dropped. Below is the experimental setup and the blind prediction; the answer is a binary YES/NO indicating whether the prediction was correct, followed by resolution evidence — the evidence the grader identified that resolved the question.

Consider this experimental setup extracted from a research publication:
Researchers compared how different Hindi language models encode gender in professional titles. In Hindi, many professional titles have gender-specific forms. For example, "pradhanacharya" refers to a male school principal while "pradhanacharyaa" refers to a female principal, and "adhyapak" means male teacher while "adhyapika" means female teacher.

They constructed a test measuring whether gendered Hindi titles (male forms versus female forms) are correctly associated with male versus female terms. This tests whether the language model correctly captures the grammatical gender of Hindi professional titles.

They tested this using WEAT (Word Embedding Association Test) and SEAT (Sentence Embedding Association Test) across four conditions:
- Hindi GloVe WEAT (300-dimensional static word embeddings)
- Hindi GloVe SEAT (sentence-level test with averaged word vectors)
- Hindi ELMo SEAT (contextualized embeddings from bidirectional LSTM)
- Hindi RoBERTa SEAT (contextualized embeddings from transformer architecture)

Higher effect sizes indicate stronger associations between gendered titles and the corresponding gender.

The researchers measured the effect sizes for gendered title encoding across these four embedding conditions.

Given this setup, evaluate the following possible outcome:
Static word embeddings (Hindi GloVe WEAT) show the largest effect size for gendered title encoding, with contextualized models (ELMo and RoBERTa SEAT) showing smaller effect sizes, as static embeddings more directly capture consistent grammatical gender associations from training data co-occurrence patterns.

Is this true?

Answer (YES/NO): YES